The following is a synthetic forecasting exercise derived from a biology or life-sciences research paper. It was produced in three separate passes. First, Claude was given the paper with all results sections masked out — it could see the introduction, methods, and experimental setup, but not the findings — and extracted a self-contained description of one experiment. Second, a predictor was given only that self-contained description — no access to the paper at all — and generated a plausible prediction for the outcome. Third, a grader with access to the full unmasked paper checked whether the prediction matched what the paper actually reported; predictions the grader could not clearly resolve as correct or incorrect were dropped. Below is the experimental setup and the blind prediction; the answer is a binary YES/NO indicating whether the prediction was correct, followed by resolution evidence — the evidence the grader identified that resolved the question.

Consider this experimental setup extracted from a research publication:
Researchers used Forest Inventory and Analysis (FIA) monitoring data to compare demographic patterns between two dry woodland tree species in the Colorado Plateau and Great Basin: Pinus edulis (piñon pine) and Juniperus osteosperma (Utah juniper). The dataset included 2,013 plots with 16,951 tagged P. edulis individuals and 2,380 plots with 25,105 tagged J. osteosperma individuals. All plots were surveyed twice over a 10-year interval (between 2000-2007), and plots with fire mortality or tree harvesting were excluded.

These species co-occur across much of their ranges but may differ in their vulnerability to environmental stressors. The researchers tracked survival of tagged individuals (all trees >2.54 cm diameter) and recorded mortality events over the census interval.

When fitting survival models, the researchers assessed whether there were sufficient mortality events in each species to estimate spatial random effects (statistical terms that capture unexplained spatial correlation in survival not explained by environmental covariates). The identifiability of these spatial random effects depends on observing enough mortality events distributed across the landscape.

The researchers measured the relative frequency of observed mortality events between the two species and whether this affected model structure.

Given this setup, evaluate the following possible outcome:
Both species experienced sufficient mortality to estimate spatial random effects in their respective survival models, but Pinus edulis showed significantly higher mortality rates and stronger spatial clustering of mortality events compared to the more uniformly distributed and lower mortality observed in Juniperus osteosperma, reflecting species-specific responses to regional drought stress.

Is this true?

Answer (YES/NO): NO